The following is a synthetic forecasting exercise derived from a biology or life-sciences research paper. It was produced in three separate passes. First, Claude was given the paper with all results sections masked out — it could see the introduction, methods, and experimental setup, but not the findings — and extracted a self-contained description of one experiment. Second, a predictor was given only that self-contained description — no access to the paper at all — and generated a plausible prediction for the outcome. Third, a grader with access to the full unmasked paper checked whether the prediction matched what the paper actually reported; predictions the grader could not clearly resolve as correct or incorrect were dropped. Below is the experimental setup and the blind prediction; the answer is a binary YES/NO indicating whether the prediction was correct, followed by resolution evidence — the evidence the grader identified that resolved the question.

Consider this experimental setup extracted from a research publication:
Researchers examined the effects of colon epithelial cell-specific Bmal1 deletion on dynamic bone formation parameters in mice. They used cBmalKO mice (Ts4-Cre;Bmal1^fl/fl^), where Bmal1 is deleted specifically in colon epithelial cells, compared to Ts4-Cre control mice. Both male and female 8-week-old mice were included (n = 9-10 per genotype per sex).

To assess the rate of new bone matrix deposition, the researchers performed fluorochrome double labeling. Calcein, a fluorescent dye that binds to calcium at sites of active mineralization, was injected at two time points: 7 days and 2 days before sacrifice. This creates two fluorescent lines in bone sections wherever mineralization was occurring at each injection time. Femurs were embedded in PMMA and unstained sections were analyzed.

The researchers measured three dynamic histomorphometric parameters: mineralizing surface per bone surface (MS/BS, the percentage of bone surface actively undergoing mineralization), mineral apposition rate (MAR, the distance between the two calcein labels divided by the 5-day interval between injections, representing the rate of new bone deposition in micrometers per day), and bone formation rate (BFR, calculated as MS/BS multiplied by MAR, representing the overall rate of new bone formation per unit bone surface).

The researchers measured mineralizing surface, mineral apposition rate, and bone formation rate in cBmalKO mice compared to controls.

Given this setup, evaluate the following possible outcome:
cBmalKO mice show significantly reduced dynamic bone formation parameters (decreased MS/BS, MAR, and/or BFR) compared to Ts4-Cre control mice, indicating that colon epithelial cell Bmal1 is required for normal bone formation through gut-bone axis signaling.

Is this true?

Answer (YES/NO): YES